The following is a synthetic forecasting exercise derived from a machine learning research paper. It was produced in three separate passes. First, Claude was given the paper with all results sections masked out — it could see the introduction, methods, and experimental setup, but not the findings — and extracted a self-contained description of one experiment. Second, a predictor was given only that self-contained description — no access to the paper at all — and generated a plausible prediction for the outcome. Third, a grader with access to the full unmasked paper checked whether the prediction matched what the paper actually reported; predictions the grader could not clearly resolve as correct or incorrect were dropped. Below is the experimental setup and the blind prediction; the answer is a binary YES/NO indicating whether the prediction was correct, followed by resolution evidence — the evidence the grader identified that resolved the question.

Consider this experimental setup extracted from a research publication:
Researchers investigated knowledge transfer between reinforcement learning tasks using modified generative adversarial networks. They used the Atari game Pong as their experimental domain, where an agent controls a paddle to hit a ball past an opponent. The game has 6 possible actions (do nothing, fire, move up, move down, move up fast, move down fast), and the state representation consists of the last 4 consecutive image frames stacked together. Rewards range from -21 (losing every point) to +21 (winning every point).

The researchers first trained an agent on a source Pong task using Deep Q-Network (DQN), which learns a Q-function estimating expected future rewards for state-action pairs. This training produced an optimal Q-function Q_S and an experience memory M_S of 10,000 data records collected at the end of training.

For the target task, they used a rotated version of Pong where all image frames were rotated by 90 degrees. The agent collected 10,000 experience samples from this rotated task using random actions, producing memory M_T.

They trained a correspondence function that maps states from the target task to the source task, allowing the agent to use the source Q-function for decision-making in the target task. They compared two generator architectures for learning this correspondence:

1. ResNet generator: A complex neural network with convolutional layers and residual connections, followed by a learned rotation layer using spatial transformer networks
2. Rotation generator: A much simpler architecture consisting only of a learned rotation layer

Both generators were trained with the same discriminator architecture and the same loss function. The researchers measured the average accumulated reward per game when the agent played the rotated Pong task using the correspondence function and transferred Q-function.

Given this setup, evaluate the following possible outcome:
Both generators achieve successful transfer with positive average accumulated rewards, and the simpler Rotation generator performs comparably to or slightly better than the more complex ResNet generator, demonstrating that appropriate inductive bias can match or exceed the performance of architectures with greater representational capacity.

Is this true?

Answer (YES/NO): NO